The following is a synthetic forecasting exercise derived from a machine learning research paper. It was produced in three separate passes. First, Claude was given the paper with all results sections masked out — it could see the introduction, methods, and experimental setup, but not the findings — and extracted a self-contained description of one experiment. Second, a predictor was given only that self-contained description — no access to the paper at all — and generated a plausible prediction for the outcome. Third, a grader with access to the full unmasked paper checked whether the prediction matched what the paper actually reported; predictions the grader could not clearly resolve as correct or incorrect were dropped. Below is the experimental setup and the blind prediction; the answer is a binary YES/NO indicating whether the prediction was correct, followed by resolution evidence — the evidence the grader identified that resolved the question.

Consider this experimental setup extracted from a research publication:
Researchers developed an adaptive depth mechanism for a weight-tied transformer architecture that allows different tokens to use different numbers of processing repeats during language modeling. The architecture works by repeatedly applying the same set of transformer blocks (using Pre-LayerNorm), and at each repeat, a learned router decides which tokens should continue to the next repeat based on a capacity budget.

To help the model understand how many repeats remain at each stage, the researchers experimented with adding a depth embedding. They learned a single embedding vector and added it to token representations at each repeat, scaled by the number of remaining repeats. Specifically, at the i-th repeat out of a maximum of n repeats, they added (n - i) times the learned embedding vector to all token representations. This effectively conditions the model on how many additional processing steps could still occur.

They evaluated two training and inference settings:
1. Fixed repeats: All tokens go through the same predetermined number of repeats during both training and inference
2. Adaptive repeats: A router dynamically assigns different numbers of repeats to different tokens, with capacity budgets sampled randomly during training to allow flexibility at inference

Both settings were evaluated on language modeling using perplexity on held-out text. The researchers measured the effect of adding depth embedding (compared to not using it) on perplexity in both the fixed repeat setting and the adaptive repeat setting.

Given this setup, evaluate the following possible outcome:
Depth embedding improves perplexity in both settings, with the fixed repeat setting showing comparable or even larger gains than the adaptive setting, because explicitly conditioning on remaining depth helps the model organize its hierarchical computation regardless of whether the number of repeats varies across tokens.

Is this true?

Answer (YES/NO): NO